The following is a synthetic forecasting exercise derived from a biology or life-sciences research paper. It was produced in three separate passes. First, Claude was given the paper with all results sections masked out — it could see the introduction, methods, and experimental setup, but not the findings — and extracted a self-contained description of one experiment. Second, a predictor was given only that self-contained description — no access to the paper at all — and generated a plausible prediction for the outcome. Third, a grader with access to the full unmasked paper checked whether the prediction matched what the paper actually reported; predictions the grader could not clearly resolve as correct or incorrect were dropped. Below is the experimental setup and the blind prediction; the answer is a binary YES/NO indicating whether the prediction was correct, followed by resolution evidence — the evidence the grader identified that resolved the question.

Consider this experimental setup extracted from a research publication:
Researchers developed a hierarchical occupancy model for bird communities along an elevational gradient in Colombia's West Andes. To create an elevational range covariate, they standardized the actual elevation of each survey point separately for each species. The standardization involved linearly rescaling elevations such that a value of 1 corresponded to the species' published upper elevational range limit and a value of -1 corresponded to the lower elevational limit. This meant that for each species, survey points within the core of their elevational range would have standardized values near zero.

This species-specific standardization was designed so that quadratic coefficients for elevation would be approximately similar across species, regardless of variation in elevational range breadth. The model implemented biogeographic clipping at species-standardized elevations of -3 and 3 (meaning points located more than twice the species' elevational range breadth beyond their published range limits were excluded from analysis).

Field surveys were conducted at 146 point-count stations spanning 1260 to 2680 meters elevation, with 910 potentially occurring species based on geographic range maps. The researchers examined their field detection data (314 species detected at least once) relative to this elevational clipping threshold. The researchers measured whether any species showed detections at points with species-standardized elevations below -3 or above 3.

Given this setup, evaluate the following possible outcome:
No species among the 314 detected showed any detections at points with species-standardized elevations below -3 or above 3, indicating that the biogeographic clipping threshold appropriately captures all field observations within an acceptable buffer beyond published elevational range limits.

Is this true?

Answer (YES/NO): YES